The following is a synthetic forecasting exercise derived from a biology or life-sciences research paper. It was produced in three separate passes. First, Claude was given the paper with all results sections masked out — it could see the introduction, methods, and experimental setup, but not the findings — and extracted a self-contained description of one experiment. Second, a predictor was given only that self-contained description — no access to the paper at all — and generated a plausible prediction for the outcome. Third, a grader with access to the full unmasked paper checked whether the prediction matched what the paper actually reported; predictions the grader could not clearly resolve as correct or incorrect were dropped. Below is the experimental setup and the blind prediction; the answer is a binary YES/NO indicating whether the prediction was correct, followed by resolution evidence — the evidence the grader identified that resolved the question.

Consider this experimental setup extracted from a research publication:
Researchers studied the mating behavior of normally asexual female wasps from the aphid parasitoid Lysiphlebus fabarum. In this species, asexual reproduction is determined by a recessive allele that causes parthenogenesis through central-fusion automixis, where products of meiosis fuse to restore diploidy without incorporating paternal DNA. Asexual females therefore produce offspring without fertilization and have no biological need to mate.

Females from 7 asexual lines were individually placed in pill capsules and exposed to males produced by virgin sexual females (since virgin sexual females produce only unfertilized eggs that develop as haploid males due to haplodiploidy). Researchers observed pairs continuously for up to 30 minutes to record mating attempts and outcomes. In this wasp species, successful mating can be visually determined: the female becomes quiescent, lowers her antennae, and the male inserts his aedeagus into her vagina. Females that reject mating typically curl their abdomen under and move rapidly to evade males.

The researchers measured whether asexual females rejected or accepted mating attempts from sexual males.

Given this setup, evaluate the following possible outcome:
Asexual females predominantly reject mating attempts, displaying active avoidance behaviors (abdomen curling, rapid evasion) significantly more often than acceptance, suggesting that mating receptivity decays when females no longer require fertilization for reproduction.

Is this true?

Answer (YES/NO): NO